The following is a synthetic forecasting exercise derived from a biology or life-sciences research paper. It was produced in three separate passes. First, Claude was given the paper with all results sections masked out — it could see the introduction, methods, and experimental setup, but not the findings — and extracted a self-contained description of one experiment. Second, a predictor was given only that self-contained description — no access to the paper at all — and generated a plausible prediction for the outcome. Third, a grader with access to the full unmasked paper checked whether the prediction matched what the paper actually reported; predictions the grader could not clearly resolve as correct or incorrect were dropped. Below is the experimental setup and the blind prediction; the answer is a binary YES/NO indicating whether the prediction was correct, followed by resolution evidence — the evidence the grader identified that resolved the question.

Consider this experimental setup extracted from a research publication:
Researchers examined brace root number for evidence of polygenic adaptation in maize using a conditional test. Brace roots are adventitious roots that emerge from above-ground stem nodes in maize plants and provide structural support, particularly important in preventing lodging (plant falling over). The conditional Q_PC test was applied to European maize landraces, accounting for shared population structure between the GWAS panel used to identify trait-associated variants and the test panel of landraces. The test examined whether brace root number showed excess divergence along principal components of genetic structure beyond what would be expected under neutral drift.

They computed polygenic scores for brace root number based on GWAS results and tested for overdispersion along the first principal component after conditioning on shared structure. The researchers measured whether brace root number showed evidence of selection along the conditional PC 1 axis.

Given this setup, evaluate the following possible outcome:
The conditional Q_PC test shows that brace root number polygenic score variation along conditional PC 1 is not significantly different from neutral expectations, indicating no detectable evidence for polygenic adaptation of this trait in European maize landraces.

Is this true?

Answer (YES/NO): NO